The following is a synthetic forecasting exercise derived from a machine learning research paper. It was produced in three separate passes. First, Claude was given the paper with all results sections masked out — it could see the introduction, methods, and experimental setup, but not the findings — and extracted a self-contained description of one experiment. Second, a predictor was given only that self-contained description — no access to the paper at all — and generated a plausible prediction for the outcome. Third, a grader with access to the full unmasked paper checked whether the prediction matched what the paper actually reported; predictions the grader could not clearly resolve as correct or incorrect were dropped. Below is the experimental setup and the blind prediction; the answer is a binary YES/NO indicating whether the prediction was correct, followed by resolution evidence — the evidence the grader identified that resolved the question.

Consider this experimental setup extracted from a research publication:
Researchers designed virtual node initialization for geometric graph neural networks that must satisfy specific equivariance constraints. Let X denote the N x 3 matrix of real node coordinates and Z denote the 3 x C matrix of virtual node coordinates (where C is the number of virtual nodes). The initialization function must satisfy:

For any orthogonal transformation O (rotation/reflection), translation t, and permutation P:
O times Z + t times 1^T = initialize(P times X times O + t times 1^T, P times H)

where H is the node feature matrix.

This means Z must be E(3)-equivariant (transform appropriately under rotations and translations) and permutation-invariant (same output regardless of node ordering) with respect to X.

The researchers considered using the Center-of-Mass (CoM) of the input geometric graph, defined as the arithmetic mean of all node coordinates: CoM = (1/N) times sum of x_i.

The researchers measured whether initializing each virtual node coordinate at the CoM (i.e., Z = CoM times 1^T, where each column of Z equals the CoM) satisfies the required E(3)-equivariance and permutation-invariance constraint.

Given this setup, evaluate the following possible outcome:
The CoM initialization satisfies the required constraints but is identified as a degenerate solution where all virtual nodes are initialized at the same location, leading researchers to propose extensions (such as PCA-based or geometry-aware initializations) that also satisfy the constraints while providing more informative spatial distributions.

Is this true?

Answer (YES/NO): NO